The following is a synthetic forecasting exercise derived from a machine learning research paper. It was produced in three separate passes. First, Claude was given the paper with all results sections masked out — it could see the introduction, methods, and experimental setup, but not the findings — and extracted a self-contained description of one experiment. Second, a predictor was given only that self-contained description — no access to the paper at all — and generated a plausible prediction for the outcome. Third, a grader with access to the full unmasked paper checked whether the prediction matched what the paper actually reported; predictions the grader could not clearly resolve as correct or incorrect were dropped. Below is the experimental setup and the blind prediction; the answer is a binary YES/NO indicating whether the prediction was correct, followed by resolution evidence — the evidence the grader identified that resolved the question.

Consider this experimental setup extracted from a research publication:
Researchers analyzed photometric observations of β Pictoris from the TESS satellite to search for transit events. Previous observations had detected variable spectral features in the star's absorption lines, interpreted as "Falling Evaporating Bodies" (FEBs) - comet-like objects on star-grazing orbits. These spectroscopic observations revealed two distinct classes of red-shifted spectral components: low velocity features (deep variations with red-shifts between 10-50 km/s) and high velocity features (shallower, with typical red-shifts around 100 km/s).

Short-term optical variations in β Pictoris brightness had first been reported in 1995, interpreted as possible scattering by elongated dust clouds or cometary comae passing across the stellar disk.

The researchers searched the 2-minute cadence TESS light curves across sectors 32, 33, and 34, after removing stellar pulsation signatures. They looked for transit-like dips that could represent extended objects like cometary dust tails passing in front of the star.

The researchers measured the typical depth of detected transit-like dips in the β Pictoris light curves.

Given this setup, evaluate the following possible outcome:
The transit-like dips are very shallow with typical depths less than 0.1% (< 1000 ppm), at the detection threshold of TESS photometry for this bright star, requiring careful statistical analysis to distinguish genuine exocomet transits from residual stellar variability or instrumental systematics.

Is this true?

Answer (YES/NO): YES